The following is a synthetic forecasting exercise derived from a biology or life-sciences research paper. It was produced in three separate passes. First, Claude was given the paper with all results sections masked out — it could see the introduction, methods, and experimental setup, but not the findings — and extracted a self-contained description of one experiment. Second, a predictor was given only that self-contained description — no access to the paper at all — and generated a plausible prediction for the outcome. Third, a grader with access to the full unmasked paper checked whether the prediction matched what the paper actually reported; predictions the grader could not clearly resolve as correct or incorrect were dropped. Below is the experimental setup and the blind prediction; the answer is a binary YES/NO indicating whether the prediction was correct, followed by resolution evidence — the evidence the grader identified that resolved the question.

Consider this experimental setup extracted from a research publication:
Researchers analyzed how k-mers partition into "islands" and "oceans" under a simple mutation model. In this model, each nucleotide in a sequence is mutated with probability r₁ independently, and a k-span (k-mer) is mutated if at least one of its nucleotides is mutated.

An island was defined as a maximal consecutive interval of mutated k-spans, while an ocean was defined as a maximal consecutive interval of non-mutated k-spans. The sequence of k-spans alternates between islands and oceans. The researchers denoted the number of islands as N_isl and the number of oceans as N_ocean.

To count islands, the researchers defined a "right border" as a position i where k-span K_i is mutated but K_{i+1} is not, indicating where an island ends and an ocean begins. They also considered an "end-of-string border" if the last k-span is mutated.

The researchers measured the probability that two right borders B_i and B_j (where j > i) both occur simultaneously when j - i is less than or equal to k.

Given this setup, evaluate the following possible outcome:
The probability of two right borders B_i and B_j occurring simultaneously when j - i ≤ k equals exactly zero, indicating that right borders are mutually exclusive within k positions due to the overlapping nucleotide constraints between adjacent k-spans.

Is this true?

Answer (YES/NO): YES